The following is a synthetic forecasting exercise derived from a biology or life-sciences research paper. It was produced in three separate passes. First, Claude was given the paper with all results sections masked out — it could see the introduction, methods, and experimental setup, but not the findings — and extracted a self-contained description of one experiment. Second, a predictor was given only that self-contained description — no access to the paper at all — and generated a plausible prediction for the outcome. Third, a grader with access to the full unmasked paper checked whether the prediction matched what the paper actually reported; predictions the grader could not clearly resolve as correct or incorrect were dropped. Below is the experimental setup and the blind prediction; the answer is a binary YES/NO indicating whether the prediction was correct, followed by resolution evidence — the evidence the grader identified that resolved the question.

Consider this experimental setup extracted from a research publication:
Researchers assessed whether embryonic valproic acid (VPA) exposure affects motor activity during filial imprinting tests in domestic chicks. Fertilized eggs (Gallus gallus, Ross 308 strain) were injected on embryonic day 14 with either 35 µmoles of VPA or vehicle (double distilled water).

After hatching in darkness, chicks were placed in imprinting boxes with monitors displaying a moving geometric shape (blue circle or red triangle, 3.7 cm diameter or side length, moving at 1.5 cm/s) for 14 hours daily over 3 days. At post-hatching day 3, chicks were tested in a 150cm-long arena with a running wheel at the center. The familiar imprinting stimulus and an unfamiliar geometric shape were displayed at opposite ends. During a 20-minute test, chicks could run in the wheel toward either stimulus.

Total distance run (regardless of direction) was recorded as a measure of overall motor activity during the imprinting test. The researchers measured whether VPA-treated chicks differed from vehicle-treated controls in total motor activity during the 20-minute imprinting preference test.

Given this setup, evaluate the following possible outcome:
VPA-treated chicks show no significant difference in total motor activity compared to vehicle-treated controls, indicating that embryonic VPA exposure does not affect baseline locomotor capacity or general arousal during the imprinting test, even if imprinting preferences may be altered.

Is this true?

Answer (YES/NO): YES